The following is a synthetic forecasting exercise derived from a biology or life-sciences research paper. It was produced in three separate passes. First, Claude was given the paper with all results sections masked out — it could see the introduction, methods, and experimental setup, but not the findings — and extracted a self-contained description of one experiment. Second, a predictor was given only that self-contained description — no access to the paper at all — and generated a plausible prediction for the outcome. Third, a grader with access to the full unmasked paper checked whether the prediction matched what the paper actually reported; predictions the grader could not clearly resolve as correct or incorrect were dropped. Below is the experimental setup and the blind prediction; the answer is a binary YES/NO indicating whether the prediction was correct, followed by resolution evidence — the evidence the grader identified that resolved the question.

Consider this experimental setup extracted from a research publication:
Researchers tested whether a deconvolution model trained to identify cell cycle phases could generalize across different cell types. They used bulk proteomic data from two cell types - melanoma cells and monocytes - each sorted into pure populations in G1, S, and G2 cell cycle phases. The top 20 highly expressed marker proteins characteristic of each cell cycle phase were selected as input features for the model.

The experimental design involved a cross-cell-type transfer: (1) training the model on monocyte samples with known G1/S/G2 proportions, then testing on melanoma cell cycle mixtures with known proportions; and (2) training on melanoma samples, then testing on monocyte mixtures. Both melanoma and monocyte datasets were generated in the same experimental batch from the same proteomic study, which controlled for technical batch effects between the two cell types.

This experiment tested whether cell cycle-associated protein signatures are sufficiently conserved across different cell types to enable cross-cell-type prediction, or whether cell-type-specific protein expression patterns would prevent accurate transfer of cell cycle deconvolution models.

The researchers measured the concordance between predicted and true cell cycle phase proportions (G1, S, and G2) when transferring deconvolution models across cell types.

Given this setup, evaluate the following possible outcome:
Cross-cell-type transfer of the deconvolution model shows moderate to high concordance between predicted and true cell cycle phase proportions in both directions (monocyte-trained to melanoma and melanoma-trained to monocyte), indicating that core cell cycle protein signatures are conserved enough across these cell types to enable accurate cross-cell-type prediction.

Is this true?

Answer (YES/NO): YES